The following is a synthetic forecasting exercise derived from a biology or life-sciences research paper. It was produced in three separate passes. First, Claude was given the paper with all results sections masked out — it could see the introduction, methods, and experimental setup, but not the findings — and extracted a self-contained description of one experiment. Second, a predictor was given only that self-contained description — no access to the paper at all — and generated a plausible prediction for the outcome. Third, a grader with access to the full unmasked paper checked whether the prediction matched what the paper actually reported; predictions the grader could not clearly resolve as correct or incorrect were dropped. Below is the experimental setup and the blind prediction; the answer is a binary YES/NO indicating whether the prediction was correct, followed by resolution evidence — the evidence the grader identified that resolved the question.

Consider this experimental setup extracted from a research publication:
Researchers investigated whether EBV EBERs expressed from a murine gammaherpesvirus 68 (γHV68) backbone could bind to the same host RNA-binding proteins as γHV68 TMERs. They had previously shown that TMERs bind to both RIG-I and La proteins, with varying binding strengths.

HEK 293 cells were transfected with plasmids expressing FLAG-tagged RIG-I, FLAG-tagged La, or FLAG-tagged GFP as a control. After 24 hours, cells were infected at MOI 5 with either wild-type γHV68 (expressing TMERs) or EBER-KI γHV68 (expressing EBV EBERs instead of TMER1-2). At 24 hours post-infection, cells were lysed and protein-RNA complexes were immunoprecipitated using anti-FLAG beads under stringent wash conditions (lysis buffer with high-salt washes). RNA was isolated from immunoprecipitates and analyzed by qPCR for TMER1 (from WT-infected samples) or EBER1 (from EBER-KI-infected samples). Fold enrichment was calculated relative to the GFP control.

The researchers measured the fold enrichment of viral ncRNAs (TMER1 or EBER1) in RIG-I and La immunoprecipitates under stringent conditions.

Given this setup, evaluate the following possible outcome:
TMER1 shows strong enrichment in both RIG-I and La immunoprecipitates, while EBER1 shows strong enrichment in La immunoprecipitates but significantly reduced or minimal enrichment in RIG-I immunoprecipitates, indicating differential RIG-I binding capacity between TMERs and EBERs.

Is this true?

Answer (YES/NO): NO